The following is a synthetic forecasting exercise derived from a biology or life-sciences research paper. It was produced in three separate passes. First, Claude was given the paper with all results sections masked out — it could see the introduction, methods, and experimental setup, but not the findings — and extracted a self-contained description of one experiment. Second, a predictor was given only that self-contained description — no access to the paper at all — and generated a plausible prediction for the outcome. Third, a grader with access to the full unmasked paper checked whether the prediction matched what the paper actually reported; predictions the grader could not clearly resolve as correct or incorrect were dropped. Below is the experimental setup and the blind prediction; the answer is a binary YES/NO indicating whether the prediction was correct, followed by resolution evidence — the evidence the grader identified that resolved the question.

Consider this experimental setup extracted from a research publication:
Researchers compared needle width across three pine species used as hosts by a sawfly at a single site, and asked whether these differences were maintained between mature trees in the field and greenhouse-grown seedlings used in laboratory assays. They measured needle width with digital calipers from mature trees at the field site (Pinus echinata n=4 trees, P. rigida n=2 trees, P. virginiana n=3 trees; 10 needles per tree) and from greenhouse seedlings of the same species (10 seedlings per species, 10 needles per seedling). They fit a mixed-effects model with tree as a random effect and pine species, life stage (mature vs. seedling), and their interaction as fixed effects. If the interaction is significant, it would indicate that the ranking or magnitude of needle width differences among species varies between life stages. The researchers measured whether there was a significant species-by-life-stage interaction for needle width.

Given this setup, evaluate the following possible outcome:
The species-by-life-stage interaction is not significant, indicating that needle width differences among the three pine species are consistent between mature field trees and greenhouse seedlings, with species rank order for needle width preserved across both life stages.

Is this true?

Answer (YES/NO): NO